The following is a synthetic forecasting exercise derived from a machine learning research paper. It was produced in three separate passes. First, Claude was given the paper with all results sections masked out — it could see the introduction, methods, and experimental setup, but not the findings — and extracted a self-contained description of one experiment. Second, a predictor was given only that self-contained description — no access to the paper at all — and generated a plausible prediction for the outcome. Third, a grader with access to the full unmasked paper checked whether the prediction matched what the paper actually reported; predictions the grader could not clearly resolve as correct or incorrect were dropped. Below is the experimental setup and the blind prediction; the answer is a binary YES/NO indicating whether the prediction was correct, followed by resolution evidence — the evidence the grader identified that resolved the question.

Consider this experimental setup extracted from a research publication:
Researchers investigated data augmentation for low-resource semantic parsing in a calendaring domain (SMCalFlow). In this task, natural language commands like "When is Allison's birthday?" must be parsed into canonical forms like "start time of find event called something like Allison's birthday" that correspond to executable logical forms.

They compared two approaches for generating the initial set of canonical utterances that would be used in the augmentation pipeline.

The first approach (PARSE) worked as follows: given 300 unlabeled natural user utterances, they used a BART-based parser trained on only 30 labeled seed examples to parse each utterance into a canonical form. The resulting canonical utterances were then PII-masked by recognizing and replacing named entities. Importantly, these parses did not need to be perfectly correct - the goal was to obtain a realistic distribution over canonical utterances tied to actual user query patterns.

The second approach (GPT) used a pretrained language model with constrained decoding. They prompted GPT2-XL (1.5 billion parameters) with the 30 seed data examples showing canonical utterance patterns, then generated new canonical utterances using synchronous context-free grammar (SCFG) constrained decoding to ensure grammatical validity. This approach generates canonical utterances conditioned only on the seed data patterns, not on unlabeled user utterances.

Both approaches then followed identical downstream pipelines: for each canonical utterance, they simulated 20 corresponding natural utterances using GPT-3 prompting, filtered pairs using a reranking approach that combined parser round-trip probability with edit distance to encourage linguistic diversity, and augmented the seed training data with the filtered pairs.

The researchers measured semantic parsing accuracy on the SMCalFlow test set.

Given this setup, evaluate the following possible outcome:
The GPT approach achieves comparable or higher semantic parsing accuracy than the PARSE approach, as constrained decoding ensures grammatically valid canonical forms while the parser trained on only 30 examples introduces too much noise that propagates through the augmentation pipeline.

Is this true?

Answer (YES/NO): YES